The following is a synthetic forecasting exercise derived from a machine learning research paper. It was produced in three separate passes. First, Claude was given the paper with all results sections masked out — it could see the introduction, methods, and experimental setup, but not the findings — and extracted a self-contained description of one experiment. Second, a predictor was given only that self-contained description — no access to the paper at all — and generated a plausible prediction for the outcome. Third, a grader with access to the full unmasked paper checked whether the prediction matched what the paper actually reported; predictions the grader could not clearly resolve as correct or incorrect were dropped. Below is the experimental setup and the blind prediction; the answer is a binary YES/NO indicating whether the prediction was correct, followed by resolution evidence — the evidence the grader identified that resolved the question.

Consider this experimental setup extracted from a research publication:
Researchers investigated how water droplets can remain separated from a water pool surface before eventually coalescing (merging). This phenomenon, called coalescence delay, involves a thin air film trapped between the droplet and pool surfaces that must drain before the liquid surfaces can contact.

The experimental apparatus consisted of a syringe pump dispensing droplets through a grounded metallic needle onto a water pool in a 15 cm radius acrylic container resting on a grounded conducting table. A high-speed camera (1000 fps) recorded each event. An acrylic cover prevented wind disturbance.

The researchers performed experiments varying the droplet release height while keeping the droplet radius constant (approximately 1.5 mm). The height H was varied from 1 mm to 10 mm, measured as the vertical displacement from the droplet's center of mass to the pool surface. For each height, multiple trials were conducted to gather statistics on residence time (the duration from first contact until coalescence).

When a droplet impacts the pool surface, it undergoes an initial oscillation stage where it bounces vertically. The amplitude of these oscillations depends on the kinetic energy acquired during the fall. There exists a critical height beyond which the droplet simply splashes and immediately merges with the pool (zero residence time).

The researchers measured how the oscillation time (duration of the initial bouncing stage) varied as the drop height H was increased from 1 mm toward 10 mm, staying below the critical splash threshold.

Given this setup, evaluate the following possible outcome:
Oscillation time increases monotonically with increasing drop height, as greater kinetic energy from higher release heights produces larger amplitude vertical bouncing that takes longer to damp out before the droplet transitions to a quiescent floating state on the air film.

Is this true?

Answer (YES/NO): NO